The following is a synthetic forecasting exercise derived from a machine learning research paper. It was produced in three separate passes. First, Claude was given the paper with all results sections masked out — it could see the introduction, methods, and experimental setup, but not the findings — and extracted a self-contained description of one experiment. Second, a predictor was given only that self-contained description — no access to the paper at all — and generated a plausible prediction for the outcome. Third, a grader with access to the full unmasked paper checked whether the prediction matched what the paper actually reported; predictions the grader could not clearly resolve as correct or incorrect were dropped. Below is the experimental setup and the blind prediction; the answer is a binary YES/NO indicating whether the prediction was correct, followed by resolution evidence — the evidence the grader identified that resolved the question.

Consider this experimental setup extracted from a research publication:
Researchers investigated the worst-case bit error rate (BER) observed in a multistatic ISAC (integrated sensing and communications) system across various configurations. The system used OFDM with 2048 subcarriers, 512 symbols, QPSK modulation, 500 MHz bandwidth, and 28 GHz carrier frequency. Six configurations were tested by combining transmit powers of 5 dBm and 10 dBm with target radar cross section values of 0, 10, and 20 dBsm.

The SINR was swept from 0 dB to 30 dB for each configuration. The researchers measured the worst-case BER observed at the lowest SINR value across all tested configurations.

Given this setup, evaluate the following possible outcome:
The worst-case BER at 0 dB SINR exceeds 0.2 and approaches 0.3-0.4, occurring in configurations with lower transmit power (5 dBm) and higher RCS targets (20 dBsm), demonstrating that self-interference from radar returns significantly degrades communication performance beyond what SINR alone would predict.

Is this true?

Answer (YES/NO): NO